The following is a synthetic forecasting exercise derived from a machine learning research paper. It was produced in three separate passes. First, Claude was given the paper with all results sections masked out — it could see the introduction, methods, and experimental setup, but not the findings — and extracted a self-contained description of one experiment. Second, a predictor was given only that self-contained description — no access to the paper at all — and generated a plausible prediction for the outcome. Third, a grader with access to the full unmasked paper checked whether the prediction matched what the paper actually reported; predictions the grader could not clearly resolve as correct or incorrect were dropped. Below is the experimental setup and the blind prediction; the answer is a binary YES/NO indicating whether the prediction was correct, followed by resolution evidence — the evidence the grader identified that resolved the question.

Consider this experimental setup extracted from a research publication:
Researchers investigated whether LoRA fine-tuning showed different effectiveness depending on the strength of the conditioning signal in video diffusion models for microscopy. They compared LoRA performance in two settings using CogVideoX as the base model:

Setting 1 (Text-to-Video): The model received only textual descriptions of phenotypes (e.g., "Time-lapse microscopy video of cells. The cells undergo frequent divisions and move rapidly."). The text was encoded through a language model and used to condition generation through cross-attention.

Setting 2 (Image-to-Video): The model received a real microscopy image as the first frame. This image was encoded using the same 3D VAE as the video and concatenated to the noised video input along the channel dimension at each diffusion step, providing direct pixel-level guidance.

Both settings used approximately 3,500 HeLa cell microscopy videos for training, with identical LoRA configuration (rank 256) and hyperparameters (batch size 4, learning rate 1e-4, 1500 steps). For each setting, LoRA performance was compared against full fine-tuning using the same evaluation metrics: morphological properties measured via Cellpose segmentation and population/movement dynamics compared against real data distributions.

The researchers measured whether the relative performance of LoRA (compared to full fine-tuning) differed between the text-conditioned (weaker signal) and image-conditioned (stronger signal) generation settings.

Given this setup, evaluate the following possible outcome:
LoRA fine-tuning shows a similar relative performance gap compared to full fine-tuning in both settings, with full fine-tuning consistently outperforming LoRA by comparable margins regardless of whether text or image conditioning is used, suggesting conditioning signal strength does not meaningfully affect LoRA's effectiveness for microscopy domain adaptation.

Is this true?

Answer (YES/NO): NO